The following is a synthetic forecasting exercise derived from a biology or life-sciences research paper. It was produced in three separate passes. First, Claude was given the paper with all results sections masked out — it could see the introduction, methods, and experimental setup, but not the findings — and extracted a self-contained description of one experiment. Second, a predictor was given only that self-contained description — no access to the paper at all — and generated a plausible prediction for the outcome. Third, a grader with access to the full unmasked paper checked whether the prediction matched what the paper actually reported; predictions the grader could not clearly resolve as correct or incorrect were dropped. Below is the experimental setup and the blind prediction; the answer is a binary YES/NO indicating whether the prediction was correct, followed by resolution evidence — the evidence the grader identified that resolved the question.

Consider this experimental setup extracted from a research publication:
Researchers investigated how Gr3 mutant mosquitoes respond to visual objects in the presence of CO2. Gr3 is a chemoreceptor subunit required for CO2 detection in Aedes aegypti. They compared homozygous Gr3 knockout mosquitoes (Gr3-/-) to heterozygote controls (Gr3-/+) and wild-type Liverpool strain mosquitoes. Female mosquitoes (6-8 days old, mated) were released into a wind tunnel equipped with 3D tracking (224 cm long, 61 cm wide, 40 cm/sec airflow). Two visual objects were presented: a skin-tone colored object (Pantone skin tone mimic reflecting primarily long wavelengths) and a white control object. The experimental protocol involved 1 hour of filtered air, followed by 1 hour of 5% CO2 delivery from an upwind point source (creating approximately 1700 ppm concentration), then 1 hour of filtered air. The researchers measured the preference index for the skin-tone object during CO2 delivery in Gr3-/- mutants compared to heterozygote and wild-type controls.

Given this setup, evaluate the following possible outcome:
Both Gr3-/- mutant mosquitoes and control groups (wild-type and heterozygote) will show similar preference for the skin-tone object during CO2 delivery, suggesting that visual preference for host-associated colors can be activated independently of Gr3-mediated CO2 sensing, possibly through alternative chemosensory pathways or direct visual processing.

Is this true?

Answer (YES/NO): NO